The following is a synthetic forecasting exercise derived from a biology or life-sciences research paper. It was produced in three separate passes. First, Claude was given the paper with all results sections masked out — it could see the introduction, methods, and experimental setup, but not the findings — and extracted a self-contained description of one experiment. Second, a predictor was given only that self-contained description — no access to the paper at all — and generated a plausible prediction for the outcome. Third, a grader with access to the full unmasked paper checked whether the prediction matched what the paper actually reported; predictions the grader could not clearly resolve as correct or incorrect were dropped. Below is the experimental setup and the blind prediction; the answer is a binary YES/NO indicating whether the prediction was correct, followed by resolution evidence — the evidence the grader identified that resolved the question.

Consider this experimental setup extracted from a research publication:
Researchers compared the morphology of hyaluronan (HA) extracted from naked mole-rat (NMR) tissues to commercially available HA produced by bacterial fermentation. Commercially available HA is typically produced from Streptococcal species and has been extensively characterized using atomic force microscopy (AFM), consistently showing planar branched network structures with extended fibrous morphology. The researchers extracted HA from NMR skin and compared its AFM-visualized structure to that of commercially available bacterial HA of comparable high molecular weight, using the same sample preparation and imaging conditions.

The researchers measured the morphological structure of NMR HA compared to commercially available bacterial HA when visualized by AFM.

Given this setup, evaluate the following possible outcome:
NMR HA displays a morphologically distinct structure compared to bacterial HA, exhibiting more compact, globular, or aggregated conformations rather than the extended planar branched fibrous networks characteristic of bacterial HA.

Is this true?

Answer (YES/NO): YES